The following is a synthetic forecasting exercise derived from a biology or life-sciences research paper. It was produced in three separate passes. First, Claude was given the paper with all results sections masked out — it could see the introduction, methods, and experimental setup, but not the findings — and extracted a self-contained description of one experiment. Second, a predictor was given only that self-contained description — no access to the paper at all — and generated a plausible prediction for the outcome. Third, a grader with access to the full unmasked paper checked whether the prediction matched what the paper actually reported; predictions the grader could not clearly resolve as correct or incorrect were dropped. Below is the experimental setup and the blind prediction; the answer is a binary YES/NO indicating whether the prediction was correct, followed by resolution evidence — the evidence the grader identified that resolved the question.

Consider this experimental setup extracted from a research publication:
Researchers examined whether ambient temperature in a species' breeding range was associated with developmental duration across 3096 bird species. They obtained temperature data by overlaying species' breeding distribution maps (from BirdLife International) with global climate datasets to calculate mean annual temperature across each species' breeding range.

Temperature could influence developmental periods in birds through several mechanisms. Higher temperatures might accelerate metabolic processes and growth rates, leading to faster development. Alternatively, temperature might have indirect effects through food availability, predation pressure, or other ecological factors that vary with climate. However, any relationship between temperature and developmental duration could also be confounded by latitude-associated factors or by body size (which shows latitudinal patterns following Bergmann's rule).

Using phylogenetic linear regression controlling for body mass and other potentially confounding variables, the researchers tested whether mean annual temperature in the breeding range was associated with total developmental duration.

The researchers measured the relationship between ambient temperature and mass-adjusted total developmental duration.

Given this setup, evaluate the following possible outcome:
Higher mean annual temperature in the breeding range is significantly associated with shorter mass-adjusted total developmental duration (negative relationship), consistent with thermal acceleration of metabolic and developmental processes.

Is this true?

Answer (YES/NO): NO